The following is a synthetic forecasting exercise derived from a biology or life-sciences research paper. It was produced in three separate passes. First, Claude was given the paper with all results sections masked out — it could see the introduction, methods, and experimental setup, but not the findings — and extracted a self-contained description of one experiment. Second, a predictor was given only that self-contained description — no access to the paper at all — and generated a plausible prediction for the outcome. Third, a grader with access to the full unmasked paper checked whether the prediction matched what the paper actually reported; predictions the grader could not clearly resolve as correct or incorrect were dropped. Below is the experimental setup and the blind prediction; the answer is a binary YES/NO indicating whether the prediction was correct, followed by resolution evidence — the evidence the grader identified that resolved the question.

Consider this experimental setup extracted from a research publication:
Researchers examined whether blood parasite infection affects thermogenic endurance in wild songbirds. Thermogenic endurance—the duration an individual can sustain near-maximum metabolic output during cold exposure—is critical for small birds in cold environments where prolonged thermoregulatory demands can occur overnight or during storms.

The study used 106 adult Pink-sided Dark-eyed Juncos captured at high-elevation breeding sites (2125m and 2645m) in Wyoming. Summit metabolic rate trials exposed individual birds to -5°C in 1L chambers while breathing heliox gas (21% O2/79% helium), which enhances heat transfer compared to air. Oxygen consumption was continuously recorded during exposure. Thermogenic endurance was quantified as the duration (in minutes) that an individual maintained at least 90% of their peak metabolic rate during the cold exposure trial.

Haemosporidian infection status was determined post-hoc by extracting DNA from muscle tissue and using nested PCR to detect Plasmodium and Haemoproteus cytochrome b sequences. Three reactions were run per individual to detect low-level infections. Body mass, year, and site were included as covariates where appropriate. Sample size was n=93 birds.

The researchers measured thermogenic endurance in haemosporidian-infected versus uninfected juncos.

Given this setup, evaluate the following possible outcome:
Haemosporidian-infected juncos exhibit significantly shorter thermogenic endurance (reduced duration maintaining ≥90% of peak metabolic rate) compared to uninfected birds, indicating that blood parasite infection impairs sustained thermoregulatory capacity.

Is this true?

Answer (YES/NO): NO